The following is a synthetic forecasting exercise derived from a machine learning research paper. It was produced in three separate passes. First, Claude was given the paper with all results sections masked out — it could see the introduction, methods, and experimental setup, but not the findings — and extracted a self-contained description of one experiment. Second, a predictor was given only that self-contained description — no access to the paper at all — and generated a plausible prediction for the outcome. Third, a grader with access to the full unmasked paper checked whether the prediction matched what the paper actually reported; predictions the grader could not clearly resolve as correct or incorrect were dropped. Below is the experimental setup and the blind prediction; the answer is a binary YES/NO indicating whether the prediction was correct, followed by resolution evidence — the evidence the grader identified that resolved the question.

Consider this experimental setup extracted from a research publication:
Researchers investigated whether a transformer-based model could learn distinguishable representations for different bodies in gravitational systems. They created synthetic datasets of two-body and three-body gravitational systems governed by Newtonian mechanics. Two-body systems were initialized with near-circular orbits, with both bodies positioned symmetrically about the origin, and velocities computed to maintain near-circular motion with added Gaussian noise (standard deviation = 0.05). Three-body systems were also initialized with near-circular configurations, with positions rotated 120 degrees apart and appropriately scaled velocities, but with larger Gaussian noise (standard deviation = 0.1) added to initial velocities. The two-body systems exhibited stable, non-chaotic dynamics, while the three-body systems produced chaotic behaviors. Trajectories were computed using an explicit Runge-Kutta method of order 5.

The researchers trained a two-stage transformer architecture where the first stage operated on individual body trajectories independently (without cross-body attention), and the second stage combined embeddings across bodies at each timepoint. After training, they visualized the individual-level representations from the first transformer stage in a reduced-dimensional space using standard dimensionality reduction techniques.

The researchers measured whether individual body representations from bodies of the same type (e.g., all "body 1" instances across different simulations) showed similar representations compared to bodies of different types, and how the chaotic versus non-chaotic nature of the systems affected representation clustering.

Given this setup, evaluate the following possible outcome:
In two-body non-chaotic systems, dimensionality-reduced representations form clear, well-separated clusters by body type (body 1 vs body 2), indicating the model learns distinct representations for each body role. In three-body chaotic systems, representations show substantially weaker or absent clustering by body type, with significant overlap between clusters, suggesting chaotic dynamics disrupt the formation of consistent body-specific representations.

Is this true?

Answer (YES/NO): NO